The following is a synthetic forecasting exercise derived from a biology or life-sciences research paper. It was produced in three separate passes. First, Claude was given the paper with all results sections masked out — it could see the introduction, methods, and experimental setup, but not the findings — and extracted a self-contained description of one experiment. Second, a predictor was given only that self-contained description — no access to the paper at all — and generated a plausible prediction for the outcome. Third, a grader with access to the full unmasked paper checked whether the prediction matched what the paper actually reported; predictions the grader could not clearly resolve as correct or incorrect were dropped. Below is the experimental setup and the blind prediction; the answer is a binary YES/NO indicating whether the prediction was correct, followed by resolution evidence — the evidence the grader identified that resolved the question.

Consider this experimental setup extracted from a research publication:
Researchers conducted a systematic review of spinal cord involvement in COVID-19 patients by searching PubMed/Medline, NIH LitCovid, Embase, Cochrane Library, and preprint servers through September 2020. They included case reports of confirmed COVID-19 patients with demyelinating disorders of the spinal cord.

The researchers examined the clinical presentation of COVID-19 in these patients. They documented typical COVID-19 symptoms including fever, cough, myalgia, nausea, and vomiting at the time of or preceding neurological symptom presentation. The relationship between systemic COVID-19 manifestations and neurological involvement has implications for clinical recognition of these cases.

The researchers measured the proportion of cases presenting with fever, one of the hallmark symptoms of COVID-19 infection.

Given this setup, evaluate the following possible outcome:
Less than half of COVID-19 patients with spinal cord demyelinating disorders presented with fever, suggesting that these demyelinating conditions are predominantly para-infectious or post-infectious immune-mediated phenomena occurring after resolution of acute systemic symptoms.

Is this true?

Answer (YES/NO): NO